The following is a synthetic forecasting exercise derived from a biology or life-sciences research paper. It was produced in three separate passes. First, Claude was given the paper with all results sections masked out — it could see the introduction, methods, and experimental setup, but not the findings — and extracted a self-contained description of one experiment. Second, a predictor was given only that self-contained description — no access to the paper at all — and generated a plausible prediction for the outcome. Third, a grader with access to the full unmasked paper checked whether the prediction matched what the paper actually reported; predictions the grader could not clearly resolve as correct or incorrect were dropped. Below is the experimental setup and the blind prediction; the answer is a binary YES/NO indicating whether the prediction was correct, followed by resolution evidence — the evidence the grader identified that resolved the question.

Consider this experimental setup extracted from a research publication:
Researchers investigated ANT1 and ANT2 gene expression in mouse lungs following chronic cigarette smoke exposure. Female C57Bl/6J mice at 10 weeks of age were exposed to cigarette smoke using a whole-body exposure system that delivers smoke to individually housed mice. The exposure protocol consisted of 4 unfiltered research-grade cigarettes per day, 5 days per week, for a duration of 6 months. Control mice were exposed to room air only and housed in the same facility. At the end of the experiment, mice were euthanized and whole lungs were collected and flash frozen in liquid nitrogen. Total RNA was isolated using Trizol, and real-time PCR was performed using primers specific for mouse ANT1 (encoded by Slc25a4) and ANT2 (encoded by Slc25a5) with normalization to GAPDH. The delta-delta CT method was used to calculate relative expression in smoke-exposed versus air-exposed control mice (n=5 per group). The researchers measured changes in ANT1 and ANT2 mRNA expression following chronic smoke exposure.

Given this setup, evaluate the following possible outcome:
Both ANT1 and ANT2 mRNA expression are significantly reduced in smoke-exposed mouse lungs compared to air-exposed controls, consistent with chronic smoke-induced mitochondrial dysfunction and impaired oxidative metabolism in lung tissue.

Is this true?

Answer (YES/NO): NO